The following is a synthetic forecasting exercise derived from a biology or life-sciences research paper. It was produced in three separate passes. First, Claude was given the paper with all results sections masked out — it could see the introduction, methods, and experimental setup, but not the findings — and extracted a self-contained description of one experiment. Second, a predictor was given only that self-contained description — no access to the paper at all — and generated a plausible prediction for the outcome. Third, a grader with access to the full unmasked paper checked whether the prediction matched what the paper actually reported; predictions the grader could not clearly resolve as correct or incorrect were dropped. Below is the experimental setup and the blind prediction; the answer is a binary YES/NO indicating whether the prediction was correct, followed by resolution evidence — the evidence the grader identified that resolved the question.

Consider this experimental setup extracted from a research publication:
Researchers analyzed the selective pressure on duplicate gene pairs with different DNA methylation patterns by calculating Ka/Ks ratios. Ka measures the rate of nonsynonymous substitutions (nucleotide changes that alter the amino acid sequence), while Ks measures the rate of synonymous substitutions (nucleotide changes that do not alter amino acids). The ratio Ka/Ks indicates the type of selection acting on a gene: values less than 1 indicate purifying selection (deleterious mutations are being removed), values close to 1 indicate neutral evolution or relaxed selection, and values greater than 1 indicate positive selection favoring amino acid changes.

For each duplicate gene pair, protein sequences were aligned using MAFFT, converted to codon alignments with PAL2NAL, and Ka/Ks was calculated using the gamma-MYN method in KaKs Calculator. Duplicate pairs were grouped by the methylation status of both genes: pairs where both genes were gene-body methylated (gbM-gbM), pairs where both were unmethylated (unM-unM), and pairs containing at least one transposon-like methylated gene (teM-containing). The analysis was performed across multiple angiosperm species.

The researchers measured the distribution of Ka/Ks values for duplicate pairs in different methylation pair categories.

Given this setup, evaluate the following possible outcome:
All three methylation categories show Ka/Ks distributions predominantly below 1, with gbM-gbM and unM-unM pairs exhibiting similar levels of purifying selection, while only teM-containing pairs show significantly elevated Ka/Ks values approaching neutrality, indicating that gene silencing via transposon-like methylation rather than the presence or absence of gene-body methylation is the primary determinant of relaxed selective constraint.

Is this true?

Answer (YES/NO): NO